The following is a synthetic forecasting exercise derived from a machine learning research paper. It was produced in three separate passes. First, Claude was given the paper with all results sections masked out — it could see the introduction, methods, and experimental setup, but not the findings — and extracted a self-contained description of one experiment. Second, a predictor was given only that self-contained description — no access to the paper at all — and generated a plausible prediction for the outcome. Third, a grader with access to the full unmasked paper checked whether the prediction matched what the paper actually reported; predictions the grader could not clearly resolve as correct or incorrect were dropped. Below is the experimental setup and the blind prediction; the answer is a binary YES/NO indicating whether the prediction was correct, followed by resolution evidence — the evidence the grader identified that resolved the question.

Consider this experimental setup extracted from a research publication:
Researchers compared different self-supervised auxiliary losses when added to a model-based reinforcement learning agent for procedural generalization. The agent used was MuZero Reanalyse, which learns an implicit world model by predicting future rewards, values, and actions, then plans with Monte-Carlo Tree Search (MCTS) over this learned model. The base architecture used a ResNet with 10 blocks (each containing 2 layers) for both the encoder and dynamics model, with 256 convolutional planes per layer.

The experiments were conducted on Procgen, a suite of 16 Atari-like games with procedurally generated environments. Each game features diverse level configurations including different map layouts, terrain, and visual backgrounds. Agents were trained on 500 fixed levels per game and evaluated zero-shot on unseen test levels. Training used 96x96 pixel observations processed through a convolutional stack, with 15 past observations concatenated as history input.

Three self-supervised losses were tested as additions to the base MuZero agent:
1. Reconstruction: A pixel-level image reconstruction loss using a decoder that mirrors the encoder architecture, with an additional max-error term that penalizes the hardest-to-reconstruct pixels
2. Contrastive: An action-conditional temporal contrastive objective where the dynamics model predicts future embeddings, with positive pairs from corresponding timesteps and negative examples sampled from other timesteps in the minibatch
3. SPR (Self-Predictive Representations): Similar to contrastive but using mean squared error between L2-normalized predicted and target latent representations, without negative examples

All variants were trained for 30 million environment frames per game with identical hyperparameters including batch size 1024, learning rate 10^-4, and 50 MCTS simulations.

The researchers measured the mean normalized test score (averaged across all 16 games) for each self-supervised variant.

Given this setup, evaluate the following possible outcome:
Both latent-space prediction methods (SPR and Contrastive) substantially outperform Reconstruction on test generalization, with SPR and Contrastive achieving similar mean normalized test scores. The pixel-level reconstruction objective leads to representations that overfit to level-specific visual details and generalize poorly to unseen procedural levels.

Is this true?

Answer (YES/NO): NO